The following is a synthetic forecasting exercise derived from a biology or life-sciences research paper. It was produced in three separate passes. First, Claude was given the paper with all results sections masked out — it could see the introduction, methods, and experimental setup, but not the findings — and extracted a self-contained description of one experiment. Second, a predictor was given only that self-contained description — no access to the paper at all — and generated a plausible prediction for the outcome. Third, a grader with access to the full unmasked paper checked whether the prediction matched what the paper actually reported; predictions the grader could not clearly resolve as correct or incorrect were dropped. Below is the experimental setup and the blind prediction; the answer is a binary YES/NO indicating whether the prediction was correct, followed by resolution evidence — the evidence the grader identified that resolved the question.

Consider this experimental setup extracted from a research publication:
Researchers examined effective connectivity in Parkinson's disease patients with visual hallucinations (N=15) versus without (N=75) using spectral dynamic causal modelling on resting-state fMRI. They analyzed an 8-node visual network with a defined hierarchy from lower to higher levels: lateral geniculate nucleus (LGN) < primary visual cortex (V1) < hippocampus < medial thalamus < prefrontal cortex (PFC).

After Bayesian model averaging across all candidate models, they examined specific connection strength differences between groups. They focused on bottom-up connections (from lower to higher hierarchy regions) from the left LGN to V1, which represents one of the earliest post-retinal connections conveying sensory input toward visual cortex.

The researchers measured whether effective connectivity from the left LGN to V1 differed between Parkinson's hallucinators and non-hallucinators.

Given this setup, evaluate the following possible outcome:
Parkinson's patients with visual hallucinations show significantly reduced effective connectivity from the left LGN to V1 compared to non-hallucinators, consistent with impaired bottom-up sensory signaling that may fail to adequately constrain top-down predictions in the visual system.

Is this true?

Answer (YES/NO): YES